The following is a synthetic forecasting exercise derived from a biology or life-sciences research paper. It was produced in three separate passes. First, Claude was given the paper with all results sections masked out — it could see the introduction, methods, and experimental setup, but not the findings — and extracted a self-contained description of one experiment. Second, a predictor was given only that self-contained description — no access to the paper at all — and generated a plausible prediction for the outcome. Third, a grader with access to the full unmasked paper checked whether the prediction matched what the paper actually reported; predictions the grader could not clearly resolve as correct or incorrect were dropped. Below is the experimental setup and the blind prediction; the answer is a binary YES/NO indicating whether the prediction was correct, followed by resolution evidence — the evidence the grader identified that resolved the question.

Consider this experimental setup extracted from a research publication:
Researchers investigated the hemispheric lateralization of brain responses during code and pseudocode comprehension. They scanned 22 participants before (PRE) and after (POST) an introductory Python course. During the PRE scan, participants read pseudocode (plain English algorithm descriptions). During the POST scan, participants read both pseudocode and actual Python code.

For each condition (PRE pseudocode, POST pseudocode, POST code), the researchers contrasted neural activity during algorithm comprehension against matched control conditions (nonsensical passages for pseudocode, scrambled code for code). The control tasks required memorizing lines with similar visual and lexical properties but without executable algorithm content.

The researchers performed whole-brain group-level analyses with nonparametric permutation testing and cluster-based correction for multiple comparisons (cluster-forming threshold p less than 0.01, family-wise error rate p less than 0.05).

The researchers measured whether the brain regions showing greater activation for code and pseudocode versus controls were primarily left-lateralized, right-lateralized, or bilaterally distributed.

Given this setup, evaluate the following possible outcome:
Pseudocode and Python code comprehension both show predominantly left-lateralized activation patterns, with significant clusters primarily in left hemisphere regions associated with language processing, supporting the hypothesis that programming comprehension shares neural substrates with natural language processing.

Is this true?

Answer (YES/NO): NO